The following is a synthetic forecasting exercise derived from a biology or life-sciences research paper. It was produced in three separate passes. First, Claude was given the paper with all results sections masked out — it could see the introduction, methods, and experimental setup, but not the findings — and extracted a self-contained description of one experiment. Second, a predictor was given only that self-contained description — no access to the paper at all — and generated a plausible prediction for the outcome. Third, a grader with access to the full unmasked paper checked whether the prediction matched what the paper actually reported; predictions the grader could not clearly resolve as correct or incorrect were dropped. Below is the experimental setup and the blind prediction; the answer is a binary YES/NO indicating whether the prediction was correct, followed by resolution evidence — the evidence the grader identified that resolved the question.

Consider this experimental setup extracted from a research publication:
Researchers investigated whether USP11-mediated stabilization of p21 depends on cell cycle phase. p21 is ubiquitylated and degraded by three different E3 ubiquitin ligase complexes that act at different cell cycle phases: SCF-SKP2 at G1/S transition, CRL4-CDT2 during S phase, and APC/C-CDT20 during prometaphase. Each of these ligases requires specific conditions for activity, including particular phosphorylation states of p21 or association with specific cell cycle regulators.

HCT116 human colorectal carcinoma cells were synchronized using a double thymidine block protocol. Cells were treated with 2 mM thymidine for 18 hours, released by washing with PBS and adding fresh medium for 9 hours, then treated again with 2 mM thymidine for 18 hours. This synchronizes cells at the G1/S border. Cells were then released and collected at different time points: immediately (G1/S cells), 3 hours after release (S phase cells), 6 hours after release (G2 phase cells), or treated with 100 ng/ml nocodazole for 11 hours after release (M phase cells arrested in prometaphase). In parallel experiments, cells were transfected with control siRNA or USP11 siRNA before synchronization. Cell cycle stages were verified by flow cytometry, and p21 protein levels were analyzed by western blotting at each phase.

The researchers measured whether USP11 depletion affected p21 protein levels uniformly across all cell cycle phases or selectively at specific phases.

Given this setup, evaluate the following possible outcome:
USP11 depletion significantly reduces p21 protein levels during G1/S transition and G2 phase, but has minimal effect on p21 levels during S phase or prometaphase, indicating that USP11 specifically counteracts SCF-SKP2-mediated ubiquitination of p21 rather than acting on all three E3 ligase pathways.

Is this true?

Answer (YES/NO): NO